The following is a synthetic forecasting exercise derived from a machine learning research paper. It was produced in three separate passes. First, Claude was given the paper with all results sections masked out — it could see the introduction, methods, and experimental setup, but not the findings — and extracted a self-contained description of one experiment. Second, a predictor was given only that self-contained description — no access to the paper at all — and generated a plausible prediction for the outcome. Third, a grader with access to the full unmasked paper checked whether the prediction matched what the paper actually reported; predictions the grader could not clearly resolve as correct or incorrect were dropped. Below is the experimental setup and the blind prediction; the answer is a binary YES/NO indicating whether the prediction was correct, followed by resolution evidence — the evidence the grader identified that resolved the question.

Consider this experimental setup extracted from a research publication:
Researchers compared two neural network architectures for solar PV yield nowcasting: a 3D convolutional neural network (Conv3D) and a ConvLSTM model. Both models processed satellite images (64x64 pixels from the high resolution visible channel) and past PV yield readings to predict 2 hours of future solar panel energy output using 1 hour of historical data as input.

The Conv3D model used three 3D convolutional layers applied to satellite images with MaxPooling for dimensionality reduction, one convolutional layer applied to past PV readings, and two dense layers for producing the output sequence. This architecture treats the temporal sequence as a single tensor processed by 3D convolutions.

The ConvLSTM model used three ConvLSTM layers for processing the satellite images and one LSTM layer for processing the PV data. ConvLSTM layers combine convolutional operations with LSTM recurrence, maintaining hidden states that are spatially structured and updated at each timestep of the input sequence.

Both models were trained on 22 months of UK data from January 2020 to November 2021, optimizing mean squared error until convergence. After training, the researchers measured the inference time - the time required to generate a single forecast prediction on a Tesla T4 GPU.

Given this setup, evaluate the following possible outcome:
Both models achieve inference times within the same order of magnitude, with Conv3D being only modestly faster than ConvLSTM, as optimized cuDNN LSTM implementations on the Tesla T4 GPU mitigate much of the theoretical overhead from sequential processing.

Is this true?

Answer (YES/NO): NO